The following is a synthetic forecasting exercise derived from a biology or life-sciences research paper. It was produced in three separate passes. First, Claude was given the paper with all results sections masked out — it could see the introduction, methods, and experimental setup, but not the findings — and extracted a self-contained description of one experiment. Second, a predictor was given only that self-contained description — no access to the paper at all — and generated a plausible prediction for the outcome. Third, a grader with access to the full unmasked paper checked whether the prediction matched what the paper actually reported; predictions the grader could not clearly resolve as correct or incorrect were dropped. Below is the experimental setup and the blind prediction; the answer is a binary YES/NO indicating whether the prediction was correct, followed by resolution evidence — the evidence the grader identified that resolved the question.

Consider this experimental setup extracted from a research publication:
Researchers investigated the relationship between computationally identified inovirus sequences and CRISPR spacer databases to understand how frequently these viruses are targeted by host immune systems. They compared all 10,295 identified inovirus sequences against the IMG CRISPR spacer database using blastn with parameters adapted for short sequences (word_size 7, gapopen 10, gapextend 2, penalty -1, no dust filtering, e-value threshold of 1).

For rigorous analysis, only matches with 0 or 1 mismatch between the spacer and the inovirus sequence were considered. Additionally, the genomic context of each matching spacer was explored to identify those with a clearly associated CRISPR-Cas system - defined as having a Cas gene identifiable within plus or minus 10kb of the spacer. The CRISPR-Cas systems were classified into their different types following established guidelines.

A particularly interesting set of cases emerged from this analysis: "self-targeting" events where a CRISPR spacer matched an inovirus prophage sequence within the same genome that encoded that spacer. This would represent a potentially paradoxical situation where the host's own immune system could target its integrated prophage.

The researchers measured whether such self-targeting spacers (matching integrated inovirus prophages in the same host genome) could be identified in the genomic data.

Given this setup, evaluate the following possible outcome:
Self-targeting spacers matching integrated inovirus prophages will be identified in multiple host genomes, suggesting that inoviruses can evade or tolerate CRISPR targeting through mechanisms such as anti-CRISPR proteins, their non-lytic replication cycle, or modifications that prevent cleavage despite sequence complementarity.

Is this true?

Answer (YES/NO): YES